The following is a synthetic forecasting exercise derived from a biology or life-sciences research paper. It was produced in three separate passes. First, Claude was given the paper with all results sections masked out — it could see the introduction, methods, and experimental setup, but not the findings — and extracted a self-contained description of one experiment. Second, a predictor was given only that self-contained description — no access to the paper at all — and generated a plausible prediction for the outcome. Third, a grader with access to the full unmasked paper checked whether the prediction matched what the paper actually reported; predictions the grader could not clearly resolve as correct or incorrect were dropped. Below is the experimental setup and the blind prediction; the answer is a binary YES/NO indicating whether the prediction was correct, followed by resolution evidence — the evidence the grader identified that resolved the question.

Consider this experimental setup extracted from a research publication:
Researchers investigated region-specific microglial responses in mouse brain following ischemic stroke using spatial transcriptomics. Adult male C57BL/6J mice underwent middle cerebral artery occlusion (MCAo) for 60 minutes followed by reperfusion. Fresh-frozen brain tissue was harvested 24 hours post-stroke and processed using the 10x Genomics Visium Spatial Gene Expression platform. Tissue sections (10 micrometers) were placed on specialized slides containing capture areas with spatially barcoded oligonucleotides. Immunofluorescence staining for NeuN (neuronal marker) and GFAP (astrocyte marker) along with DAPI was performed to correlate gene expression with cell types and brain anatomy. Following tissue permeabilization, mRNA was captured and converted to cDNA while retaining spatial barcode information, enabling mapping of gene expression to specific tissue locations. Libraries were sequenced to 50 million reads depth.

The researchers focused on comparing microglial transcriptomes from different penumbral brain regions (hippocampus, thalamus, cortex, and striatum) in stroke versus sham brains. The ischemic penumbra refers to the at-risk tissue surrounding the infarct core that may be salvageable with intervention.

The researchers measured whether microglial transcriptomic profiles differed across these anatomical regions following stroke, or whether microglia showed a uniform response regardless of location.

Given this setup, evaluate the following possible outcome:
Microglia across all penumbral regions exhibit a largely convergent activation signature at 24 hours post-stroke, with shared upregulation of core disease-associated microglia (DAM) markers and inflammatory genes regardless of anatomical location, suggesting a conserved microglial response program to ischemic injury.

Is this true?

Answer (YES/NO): NO